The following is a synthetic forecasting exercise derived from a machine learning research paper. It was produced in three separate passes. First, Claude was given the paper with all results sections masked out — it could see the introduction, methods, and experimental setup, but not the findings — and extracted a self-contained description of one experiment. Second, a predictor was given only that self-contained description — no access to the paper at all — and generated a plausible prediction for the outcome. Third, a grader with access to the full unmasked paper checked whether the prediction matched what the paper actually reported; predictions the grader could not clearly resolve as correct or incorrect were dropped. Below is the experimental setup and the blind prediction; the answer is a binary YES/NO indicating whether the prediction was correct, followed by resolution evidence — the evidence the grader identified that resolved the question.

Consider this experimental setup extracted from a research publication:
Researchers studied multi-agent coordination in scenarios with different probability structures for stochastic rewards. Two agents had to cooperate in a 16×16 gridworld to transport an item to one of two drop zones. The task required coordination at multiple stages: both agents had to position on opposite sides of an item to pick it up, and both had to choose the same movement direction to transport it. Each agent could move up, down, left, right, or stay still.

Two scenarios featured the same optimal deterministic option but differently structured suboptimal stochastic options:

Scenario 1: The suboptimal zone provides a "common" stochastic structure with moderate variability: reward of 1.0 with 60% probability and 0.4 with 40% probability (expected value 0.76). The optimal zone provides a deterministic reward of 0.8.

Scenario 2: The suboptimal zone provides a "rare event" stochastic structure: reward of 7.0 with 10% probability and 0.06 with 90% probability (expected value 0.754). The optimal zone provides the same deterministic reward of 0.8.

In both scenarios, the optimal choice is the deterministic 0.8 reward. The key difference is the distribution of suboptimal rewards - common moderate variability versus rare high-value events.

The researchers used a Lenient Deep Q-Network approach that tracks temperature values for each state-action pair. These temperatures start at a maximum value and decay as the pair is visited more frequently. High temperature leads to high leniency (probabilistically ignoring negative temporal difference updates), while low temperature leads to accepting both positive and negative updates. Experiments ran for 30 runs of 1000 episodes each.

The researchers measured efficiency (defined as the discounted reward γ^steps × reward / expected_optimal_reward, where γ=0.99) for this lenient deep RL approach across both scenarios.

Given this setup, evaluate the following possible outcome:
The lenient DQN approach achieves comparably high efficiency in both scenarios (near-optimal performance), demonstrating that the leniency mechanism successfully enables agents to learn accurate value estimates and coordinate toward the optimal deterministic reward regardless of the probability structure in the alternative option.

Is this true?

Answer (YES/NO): NO